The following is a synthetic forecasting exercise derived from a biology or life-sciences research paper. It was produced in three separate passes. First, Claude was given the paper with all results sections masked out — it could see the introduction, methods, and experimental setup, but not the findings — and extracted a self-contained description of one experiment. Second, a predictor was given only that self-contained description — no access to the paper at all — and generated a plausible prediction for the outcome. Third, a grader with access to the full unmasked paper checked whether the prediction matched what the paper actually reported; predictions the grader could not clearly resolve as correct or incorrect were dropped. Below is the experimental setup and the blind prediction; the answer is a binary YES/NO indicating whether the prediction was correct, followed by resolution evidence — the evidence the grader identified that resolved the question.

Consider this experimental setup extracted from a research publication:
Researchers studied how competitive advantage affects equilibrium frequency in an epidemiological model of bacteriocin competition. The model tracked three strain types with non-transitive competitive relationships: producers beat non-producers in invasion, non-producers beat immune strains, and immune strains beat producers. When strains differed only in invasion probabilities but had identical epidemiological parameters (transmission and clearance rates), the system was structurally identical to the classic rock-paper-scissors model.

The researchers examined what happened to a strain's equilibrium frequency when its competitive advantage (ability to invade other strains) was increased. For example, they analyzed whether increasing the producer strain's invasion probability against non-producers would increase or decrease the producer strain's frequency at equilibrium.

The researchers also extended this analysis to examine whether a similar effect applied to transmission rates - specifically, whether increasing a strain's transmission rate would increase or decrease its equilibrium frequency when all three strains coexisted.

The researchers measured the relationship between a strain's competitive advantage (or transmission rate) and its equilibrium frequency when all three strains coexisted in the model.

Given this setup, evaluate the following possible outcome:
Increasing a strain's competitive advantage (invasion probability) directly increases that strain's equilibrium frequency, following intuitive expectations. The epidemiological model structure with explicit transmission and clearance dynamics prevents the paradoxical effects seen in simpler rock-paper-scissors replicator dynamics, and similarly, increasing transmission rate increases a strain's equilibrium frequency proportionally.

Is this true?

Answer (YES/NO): NO